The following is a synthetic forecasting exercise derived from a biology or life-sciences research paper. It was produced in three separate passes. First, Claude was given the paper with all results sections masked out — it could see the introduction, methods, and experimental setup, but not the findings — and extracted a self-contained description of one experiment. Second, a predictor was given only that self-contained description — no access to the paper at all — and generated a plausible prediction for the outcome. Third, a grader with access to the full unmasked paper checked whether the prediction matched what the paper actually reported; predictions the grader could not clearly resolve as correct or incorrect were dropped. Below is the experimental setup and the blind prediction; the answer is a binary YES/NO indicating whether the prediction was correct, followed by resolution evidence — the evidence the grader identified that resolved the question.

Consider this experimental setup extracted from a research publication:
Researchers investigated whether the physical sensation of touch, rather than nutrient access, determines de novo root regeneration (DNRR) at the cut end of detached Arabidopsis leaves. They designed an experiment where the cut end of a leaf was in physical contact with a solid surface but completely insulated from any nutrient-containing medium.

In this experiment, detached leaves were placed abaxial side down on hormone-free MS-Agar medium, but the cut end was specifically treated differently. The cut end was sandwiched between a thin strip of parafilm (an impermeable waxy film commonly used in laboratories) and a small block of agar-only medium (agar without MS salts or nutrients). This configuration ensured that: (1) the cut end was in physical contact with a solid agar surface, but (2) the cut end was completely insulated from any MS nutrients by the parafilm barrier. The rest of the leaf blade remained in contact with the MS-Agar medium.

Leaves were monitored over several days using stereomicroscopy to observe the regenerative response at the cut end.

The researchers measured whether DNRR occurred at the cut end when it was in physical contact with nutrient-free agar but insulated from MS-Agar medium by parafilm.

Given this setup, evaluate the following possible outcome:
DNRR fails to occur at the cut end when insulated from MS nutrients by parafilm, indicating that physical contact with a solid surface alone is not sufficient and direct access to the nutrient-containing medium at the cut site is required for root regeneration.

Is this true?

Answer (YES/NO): NO